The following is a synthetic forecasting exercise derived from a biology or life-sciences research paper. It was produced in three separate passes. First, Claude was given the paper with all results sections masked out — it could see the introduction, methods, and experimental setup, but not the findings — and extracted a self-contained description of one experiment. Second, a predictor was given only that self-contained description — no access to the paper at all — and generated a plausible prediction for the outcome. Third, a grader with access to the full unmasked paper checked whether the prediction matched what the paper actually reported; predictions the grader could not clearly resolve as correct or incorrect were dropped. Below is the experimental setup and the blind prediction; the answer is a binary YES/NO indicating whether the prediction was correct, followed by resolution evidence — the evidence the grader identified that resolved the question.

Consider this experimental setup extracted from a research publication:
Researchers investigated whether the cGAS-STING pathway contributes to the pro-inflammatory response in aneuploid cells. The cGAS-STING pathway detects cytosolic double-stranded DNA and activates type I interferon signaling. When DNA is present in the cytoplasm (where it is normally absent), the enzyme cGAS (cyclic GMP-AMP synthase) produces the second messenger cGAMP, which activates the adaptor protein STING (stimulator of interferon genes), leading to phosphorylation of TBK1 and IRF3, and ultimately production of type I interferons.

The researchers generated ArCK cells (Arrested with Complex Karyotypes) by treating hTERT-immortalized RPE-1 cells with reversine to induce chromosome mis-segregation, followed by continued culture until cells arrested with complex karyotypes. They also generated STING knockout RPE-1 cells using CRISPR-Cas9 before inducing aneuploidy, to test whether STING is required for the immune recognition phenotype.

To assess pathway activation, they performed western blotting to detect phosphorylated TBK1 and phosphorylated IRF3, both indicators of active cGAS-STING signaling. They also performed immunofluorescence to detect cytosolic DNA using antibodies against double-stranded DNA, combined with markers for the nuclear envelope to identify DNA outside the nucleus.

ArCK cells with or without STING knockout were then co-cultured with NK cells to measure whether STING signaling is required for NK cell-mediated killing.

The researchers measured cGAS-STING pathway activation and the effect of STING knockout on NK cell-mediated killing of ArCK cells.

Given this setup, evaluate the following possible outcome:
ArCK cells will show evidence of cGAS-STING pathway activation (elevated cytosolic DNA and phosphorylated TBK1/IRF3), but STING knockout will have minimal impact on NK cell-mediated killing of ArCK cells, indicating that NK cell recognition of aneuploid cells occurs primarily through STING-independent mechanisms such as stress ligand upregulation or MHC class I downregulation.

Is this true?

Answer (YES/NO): NO